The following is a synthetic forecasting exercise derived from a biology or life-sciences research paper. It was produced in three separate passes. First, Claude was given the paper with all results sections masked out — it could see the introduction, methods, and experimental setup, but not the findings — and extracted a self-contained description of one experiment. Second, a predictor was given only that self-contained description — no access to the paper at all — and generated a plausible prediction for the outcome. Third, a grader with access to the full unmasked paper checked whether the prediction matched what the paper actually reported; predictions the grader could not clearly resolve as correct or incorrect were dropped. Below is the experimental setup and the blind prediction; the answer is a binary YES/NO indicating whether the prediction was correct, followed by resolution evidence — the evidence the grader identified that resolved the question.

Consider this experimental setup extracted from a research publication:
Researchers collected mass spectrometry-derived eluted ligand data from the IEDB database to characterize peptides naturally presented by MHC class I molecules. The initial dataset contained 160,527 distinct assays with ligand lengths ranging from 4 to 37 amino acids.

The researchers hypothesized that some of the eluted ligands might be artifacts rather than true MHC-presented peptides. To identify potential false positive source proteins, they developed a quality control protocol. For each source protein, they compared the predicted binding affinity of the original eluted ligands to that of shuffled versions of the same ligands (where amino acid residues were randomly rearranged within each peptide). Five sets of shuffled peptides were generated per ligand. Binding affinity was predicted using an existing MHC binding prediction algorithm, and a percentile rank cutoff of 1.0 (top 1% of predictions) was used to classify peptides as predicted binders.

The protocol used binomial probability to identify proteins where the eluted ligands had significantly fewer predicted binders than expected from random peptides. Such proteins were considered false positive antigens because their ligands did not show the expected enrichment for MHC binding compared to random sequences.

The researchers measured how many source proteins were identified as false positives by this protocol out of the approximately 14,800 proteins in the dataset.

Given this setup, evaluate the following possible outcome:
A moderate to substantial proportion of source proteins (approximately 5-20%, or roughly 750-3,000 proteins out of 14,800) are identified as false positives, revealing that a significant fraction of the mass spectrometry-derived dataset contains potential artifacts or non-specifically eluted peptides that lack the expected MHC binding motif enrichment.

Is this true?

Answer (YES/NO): NO